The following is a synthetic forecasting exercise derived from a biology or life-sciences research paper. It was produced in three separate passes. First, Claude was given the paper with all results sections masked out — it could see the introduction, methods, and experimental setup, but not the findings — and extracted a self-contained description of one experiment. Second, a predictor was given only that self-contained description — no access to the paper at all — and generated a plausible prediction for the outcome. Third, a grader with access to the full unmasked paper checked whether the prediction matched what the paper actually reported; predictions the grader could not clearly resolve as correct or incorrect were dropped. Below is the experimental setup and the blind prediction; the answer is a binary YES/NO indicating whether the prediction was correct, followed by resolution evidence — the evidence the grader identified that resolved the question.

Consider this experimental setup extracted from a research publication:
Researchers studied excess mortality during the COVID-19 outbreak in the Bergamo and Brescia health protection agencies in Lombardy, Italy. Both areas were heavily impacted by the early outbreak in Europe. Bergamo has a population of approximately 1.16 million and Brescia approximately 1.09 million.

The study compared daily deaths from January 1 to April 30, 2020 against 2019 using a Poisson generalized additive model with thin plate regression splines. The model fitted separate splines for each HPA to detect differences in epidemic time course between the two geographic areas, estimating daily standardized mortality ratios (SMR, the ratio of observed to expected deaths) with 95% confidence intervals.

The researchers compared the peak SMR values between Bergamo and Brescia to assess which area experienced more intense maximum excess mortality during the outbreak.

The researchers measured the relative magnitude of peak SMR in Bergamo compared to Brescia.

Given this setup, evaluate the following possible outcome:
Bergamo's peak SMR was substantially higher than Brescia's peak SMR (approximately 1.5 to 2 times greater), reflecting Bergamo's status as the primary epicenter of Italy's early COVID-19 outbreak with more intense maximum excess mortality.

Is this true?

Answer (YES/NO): YES